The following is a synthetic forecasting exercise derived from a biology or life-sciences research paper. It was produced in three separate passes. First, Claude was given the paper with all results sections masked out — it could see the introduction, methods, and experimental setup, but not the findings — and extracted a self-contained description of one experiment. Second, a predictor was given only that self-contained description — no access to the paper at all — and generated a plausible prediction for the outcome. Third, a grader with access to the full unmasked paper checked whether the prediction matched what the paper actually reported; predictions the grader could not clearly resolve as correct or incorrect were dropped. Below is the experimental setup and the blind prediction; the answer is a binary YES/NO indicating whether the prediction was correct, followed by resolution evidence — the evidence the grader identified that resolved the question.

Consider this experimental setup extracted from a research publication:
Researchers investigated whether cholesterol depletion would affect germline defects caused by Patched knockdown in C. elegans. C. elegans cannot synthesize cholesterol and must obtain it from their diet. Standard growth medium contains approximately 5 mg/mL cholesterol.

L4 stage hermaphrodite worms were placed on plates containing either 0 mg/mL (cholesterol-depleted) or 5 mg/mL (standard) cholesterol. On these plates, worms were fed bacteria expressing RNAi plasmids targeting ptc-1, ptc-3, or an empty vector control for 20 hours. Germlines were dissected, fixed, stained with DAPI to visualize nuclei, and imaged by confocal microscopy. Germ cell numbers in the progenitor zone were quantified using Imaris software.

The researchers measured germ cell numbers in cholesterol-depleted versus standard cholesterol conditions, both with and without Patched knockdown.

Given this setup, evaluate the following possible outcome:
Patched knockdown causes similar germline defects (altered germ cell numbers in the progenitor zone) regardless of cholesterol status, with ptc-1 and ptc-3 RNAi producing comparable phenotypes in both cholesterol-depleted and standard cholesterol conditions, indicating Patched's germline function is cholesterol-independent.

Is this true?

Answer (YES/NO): NO